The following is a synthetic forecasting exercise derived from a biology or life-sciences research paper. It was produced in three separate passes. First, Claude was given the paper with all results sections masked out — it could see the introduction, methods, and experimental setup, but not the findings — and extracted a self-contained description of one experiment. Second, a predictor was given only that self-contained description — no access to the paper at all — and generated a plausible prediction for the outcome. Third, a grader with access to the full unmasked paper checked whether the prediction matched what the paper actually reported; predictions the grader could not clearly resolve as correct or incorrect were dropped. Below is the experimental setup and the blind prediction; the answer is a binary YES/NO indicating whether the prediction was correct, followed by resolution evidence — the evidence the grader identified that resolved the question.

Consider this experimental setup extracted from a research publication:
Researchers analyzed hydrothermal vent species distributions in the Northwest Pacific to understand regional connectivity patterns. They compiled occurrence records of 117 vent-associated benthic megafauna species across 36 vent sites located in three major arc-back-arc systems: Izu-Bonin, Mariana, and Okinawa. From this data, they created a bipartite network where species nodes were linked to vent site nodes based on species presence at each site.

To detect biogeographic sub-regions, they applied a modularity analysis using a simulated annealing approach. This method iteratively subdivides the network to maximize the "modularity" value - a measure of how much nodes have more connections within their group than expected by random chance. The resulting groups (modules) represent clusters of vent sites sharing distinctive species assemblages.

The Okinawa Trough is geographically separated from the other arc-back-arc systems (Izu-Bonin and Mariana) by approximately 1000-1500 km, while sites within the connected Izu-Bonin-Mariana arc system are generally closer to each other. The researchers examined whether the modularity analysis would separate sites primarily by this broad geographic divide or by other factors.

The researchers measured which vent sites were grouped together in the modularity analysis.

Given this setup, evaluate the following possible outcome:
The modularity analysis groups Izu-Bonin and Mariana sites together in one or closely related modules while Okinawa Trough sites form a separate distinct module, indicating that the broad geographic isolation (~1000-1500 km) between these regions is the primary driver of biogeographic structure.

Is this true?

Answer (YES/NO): NO